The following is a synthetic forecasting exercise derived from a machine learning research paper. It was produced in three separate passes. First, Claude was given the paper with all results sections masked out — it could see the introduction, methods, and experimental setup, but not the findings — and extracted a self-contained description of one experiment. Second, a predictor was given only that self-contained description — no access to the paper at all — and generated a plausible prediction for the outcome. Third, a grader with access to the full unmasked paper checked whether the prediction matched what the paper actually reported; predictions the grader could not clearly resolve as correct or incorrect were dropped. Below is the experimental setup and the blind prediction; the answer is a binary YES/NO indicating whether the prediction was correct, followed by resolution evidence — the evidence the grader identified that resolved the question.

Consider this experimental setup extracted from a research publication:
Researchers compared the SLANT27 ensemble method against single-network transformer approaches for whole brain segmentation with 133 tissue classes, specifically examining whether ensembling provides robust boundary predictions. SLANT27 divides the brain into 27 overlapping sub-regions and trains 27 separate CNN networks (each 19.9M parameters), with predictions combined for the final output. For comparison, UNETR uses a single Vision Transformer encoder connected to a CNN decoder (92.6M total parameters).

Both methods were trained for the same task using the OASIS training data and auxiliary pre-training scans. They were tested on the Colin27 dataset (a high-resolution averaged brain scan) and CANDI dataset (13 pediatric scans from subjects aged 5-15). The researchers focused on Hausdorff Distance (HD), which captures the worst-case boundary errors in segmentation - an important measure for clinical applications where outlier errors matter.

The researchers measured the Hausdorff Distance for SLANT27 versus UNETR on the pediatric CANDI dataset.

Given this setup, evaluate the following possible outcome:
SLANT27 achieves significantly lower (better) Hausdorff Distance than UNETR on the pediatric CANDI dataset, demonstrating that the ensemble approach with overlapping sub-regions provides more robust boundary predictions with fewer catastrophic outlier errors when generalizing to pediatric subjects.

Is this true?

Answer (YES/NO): YES